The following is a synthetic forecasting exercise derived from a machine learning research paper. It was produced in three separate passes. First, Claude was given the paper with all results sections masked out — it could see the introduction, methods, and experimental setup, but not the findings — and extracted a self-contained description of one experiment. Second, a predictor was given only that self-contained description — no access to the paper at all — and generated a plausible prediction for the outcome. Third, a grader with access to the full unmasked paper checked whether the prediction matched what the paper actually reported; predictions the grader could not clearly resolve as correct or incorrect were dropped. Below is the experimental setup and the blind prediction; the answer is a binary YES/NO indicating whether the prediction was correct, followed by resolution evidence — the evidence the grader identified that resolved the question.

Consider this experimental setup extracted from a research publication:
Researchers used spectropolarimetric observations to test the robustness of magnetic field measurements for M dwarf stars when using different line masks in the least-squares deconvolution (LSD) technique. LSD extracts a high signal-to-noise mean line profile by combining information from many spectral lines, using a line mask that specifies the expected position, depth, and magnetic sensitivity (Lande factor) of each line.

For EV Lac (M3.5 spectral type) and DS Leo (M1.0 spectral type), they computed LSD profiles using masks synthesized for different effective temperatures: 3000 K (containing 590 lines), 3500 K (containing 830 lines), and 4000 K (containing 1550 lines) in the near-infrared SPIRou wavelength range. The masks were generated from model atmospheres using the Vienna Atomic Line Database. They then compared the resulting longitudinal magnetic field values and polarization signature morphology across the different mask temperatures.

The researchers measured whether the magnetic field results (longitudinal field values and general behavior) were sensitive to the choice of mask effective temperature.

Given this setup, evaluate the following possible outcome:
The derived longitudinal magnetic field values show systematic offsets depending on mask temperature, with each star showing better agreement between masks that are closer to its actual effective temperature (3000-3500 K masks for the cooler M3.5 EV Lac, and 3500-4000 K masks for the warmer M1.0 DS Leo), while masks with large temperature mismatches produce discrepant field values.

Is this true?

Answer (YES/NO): NO